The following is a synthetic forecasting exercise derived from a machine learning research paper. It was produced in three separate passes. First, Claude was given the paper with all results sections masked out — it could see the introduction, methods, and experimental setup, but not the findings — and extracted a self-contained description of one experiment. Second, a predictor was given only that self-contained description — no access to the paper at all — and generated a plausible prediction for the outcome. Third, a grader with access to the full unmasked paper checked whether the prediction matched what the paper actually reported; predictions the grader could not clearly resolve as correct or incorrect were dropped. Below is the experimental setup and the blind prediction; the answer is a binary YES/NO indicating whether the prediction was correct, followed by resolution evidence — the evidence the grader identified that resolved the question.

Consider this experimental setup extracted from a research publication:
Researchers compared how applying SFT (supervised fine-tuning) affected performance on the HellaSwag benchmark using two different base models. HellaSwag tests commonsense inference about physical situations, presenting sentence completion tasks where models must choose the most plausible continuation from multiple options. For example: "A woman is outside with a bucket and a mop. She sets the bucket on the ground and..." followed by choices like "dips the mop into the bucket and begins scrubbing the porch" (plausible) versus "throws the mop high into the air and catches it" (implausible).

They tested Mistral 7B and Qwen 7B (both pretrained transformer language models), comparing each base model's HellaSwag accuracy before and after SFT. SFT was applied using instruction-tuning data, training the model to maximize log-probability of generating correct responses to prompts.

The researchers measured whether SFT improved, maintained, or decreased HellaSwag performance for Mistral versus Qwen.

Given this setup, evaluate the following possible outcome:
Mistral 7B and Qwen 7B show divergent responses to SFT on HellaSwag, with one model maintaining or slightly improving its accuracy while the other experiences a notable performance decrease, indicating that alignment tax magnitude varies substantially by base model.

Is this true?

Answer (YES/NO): NO